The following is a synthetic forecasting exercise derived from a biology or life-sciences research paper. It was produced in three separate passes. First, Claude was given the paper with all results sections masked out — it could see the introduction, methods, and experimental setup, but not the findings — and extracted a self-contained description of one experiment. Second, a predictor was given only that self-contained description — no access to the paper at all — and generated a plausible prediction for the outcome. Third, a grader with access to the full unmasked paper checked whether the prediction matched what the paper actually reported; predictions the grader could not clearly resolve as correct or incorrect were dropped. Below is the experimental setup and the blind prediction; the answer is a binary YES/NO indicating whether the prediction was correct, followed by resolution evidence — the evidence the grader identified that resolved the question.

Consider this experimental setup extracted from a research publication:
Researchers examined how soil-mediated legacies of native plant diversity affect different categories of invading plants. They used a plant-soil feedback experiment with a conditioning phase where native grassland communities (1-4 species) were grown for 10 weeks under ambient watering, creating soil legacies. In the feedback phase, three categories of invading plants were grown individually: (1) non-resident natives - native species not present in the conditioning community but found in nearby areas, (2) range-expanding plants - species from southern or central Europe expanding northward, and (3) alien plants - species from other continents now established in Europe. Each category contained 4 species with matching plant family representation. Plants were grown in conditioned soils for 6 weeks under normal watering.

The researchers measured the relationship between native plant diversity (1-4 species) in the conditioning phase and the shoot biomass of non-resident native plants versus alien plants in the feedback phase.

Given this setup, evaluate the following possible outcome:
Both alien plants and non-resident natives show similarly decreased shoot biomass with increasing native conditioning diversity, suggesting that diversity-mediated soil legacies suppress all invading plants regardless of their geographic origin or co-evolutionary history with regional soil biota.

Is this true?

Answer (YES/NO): NO